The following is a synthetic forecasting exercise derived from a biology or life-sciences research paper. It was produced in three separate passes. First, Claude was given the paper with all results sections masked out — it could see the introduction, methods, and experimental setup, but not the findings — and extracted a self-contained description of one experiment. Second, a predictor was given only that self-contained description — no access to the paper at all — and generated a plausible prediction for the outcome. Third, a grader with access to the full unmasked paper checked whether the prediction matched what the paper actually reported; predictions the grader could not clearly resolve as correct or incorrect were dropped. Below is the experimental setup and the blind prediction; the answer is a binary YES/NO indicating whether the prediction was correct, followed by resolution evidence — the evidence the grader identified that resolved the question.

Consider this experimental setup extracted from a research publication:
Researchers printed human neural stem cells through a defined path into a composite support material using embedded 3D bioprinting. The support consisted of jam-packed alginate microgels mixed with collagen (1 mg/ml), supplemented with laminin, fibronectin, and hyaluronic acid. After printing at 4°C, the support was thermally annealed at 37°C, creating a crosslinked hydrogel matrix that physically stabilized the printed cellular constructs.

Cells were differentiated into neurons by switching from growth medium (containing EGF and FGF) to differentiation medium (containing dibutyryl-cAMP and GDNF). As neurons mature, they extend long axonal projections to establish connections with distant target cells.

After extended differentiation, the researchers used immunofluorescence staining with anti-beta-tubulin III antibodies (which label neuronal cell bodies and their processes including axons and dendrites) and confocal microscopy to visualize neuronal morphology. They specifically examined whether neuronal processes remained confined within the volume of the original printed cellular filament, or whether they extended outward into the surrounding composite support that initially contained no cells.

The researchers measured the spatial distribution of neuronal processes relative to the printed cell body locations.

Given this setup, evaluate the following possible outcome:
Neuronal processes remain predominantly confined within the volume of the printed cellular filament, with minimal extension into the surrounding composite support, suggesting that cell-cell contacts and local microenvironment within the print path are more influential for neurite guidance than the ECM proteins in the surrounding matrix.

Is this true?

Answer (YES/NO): NO